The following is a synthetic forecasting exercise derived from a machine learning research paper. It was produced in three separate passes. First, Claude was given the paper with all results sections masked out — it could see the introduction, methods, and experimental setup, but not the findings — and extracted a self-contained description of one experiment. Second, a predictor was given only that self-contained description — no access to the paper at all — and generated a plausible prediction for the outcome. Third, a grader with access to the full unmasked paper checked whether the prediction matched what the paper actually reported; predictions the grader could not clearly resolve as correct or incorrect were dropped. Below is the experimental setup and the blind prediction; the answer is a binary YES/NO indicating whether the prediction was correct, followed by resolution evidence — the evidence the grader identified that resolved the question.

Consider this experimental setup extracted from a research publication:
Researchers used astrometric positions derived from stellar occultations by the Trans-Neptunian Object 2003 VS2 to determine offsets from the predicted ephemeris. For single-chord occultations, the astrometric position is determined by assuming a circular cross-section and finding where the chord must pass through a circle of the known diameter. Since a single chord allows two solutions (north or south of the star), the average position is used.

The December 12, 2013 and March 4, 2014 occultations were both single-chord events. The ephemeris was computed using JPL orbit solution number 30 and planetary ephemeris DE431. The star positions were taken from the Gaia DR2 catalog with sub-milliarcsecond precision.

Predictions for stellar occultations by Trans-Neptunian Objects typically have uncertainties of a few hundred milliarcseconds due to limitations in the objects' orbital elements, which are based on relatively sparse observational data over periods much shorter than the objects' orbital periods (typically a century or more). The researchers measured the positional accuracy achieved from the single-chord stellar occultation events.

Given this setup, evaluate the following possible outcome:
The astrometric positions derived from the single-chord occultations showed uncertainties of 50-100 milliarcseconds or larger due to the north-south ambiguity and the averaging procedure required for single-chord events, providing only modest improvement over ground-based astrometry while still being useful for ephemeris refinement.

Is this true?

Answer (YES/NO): NO